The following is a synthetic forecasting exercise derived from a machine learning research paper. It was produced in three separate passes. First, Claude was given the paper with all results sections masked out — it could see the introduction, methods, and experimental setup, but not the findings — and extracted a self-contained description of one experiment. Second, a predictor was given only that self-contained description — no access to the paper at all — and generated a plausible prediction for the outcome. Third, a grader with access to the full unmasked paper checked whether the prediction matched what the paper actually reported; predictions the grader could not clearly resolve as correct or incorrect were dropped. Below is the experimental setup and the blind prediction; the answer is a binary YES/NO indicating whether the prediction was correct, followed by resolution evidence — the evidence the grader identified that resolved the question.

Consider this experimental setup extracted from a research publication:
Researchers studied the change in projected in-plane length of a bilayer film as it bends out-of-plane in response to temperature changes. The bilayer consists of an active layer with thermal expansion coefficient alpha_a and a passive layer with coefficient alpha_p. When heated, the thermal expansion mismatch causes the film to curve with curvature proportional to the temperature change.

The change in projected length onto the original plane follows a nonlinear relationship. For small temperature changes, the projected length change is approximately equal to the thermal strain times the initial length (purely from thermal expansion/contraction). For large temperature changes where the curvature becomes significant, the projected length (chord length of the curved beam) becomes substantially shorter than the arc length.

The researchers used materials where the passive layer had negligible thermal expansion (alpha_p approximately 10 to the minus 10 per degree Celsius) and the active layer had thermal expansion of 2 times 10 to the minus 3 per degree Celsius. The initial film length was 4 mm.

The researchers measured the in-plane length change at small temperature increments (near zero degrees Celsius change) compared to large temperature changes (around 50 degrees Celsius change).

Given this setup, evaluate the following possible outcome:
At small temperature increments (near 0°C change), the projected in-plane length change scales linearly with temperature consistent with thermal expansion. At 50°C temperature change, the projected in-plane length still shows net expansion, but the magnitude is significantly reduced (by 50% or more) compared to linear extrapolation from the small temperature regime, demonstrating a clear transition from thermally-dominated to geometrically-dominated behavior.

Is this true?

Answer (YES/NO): NO